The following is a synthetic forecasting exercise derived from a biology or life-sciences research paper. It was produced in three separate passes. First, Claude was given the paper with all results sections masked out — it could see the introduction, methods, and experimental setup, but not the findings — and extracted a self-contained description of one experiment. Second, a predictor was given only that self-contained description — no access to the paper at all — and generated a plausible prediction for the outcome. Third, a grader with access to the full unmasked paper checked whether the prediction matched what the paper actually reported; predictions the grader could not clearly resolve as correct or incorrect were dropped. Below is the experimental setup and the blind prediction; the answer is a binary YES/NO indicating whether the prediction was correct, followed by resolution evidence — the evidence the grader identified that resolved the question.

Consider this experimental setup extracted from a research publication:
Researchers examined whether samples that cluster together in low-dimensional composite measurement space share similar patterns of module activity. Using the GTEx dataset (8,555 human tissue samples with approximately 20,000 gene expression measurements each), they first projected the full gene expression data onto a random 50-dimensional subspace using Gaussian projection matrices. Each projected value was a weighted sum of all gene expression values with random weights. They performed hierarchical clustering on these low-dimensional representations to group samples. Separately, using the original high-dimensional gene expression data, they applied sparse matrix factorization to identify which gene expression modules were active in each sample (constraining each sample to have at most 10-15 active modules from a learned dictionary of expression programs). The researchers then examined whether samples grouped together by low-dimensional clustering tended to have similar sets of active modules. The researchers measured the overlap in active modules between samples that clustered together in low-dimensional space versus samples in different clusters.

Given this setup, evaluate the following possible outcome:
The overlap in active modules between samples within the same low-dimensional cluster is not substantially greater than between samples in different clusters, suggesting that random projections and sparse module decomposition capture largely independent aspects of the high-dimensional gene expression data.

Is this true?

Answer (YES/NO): NO